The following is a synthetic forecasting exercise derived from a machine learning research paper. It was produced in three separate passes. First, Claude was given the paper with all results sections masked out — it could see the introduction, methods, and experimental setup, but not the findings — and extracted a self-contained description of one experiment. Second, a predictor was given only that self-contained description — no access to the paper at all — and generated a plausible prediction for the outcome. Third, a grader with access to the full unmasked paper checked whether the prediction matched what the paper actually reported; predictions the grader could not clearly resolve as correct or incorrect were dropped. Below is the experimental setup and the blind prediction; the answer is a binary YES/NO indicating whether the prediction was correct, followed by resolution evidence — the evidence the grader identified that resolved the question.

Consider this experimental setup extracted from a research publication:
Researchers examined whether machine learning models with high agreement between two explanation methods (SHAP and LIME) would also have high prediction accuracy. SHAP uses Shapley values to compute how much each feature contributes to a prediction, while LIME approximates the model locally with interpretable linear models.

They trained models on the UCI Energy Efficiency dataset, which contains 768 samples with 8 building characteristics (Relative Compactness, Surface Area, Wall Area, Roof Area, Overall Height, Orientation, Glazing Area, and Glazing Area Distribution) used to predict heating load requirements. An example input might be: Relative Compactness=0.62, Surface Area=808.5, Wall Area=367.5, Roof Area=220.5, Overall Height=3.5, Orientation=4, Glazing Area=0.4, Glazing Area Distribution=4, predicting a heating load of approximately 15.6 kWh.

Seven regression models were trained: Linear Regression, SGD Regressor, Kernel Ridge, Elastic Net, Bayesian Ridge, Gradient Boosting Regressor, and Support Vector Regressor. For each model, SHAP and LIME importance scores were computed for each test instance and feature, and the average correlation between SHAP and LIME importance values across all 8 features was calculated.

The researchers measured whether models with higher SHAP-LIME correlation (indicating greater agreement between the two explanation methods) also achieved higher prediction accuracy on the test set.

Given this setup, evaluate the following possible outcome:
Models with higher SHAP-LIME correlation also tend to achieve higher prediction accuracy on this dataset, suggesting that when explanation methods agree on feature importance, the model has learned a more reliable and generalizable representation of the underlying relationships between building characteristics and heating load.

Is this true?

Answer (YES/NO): NO